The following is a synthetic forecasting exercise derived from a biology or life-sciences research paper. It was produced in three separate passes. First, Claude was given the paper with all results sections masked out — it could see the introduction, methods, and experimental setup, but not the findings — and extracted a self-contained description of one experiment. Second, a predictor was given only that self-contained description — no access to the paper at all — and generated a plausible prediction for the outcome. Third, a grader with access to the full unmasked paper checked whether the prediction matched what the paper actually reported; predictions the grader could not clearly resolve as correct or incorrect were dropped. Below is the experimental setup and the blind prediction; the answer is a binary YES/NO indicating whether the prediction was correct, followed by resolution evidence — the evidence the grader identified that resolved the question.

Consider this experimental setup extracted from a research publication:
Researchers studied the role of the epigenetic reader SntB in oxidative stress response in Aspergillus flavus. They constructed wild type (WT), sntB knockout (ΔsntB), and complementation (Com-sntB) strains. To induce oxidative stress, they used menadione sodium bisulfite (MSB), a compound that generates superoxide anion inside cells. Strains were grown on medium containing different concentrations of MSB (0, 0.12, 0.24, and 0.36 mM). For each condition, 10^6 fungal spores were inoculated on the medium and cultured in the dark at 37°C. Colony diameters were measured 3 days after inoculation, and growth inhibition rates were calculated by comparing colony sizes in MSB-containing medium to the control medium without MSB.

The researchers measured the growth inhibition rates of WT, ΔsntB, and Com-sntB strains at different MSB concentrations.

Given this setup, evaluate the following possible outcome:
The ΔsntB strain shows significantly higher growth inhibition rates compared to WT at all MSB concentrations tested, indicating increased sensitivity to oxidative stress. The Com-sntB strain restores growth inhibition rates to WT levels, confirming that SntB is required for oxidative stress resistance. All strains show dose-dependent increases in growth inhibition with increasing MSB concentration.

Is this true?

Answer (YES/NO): YES